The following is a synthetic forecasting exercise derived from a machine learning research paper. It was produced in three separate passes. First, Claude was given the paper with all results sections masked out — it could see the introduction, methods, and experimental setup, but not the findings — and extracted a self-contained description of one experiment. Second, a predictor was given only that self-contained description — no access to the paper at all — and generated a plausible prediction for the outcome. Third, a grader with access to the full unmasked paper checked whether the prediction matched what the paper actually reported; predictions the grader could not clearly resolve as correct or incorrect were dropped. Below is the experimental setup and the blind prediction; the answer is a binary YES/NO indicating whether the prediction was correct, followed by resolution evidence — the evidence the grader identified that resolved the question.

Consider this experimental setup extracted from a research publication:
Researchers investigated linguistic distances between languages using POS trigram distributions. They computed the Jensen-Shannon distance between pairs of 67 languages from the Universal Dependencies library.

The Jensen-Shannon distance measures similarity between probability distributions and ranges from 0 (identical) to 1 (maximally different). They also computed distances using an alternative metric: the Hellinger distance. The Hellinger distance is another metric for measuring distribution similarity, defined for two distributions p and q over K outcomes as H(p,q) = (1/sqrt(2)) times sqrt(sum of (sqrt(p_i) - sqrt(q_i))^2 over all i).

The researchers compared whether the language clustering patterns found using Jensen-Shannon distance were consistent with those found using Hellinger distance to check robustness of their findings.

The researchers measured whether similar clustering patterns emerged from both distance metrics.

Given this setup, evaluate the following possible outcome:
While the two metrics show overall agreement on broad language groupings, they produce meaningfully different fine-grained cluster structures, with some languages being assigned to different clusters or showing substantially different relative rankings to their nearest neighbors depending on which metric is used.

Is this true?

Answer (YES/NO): NO